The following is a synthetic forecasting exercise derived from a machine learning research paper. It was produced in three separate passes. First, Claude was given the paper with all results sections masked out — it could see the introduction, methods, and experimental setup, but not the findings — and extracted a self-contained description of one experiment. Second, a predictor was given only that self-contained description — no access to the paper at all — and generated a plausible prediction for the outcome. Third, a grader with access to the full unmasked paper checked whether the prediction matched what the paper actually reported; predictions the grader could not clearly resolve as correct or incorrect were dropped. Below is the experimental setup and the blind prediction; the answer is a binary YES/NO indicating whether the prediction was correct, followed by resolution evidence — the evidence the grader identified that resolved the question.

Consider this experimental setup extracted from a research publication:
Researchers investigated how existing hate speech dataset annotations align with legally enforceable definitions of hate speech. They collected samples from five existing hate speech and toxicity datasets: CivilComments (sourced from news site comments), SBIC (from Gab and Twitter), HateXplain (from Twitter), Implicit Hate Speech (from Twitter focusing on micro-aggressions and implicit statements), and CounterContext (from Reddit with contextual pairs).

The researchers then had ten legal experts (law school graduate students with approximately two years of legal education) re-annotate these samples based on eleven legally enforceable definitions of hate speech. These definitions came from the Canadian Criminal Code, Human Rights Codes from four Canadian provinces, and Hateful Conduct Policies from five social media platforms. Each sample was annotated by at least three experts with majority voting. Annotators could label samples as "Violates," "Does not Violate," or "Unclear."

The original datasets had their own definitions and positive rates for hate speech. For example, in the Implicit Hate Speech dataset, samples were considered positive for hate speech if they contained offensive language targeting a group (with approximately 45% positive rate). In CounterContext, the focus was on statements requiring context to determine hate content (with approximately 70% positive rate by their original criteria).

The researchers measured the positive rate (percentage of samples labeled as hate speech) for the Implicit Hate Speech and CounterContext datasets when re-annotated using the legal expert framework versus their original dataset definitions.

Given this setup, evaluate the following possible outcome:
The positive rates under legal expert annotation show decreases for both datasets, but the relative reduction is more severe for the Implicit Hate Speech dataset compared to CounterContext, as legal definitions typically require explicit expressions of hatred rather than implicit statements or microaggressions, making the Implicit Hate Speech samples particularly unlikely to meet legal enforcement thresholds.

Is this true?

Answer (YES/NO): NO